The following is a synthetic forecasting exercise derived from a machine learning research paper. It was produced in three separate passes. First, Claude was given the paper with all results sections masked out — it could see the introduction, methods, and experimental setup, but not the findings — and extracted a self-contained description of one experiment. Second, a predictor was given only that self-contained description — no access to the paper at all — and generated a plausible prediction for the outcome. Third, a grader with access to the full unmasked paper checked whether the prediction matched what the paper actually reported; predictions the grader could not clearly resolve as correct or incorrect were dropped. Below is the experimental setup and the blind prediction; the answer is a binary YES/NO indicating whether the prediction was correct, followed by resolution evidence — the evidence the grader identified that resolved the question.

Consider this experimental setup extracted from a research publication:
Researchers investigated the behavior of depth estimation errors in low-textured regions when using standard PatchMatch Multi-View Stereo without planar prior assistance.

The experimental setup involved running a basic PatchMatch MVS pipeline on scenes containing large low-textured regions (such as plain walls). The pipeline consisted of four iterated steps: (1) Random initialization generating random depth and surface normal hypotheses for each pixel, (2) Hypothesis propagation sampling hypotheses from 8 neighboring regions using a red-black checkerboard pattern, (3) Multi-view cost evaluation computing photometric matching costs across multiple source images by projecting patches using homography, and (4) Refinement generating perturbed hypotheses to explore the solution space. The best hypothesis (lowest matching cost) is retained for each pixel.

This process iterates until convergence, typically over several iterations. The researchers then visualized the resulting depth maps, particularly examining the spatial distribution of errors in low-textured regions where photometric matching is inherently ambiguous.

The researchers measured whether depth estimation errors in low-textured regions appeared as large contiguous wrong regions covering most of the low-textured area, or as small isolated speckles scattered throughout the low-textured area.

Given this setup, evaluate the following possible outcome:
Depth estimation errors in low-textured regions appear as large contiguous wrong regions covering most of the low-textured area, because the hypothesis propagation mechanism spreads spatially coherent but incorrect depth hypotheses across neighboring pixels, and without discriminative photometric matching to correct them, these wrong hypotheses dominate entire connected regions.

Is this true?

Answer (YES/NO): NO